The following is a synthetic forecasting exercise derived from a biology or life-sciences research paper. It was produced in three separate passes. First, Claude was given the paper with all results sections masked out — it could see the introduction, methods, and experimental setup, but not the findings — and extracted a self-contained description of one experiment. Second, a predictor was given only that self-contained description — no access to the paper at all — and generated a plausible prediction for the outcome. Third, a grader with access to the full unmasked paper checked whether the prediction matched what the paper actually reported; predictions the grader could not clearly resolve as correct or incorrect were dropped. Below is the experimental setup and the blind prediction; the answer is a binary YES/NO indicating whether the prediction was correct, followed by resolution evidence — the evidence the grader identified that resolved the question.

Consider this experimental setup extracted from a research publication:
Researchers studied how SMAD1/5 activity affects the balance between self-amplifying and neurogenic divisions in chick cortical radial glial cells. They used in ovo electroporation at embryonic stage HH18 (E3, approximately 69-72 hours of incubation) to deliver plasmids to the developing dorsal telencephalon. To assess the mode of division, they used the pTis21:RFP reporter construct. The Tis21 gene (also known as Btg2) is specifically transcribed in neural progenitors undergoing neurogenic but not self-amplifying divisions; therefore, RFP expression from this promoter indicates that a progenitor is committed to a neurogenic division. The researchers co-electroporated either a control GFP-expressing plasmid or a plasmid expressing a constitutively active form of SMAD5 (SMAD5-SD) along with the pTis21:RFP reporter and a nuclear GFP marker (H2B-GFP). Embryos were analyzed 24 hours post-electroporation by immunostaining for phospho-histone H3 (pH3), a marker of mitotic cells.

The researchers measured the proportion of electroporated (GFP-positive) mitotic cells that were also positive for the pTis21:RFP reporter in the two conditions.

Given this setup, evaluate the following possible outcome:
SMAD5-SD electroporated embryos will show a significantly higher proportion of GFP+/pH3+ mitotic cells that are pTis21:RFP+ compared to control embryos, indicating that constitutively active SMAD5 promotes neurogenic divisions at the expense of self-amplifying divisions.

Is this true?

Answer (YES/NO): NO